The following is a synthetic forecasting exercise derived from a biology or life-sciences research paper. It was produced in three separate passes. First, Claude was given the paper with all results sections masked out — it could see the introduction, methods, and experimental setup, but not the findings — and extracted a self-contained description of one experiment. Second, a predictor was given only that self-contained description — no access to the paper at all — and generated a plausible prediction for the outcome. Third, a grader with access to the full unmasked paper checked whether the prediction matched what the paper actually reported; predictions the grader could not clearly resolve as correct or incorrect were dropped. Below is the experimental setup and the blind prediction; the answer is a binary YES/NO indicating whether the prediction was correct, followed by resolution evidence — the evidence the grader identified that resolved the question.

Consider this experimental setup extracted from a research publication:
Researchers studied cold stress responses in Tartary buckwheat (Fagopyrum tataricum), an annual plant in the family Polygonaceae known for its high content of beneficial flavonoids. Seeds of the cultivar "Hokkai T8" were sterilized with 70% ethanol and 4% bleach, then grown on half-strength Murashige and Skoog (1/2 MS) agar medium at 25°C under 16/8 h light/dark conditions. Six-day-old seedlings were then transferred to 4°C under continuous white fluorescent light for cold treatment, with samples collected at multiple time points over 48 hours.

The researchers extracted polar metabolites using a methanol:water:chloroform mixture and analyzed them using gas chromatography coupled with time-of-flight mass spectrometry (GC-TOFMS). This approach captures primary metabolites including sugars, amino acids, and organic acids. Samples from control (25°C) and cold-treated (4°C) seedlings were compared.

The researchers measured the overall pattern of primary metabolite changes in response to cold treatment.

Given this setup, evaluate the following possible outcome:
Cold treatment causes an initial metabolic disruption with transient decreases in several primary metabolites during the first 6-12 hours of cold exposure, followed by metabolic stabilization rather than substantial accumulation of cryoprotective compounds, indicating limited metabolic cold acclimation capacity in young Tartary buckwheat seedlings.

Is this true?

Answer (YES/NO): NO